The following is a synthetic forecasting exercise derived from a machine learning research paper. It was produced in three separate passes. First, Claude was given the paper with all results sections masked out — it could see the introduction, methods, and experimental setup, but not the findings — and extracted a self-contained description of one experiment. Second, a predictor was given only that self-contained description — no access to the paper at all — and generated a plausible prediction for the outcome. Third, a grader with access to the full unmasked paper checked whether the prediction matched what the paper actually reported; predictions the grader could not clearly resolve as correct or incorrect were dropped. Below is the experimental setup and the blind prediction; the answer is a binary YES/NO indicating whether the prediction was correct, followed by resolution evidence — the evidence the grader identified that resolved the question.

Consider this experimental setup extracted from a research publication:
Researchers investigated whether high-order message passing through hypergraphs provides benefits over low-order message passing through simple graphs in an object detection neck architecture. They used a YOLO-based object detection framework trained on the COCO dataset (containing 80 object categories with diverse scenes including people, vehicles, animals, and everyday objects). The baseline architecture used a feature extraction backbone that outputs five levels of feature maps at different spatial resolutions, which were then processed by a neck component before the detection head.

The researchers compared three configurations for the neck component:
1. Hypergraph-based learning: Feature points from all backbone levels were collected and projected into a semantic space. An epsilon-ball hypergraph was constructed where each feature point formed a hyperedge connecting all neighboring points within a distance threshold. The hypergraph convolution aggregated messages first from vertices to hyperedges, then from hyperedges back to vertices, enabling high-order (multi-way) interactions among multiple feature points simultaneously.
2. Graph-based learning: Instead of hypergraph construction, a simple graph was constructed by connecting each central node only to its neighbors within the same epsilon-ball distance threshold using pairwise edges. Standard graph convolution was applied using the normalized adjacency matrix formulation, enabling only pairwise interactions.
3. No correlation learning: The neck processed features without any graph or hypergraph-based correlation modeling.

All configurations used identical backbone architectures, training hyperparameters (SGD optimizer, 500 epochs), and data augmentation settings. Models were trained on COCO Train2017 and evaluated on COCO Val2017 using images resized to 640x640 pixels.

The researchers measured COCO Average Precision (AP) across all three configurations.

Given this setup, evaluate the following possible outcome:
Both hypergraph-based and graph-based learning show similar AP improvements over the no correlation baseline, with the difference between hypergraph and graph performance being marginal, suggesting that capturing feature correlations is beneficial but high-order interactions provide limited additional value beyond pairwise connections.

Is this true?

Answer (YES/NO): NO